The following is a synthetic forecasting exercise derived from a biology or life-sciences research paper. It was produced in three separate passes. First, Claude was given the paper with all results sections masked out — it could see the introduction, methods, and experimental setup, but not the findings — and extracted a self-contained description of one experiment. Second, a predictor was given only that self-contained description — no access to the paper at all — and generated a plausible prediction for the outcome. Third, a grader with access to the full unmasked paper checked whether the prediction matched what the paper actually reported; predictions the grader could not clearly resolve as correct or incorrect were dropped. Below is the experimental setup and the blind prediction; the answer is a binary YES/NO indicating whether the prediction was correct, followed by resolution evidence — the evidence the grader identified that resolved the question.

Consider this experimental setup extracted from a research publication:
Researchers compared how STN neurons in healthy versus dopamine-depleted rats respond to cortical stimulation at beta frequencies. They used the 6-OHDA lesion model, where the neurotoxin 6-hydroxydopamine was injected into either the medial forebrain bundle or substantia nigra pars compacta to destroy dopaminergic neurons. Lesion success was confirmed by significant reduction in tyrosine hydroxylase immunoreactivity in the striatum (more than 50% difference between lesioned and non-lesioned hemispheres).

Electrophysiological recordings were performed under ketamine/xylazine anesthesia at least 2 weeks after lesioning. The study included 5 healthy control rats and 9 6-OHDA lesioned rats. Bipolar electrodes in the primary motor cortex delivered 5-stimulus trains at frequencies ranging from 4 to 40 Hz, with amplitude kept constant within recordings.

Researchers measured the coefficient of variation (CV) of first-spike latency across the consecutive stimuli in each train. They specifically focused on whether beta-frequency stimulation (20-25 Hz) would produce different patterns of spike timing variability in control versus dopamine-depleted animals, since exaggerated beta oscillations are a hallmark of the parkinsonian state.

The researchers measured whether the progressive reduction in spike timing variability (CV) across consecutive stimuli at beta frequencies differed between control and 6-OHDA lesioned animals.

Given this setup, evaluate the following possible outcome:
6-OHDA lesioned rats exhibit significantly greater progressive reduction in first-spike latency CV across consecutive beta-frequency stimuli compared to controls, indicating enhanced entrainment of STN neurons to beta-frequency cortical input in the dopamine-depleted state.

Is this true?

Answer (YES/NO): NO